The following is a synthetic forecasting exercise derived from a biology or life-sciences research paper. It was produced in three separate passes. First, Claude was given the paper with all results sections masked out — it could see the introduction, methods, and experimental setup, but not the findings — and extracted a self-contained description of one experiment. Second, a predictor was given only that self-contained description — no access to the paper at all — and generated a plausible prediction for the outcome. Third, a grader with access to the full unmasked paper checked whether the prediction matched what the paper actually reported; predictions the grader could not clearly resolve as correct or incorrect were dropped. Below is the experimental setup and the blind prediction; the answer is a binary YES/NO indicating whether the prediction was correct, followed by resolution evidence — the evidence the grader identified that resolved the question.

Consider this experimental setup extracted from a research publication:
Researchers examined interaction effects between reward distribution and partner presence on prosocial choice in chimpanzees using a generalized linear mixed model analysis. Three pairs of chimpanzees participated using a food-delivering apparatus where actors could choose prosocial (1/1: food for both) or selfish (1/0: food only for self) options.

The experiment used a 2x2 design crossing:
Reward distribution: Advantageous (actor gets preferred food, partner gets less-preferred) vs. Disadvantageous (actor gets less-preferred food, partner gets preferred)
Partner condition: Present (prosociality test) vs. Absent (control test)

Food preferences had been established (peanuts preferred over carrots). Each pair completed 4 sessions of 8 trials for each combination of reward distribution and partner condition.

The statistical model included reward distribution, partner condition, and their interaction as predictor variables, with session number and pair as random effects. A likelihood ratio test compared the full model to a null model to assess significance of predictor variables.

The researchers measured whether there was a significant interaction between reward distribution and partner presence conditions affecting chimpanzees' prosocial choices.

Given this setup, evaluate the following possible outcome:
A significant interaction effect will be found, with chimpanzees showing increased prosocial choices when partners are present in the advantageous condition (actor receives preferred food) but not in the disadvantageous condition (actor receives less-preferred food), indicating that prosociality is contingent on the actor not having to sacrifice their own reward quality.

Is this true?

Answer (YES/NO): NO